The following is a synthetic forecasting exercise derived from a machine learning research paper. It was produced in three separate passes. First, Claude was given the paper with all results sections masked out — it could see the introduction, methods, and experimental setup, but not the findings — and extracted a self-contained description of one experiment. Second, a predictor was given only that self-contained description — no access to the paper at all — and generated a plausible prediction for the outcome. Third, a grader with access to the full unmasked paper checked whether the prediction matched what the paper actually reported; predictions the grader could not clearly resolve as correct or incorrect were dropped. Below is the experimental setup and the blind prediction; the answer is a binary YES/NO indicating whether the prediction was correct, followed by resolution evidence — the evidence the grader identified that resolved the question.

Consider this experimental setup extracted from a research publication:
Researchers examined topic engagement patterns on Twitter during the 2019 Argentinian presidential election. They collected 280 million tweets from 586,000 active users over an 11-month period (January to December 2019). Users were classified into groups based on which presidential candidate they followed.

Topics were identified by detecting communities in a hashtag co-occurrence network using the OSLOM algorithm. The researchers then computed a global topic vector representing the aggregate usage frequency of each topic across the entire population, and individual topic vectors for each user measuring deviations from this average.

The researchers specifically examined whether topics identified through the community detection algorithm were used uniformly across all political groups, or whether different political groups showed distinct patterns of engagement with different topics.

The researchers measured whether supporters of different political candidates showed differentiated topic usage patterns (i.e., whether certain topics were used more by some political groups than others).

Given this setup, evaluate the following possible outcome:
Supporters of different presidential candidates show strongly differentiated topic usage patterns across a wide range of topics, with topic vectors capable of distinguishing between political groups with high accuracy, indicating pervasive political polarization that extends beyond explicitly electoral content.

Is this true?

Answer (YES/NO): NO